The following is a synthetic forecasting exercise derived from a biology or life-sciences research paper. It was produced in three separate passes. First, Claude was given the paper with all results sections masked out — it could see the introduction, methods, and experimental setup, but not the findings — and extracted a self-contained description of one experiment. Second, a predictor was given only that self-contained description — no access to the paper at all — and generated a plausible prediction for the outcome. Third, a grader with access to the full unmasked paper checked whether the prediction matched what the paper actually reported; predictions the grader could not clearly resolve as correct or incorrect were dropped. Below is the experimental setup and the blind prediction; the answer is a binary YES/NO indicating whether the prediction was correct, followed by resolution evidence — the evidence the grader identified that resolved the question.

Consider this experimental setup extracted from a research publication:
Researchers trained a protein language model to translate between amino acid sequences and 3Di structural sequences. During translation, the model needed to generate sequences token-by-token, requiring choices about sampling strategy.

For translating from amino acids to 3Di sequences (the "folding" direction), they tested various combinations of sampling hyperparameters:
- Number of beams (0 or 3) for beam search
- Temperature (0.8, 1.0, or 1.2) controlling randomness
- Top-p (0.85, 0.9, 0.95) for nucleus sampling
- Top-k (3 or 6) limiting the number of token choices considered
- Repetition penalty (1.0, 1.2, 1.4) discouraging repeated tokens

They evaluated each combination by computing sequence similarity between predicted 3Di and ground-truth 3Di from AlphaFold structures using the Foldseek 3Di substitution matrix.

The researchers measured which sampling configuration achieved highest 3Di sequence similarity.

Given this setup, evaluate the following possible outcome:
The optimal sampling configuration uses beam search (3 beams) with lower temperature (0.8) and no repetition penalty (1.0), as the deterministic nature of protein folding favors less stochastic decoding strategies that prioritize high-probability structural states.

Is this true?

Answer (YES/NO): NO